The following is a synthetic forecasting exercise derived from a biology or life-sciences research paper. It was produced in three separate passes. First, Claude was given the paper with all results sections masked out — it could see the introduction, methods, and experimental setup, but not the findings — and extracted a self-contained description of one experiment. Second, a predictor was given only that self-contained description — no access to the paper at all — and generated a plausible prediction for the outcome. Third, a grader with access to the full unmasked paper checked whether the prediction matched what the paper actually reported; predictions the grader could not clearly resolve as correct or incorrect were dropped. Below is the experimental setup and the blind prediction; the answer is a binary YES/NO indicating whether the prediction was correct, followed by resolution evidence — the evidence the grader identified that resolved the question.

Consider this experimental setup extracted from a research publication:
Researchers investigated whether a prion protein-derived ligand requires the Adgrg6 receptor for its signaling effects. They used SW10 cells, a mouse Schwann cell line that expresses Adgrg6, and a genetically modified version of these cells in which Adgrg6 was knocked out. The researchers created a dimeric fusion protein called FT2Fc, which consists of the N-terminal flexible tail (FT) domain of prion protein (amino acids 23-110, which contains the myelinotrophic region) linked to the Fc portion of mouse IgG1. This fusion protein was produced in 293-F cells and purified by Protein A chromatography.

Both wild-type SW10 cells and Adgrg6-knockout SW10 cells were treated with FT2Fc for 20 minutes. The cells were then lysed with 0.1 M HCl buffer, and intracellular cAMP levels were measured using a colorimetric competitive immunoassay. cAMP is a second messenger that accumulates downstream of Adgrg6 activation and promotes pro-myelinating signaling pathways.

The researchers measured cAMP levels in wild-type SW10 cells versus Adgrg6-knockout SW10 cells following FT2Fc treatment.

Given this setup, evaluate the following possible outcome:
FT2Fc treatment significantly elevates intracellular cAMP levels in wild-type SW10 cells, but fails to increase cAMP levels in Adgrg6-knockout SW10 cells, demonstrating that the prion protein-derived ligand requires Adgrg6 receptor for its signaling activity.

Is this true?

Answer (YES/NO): YES